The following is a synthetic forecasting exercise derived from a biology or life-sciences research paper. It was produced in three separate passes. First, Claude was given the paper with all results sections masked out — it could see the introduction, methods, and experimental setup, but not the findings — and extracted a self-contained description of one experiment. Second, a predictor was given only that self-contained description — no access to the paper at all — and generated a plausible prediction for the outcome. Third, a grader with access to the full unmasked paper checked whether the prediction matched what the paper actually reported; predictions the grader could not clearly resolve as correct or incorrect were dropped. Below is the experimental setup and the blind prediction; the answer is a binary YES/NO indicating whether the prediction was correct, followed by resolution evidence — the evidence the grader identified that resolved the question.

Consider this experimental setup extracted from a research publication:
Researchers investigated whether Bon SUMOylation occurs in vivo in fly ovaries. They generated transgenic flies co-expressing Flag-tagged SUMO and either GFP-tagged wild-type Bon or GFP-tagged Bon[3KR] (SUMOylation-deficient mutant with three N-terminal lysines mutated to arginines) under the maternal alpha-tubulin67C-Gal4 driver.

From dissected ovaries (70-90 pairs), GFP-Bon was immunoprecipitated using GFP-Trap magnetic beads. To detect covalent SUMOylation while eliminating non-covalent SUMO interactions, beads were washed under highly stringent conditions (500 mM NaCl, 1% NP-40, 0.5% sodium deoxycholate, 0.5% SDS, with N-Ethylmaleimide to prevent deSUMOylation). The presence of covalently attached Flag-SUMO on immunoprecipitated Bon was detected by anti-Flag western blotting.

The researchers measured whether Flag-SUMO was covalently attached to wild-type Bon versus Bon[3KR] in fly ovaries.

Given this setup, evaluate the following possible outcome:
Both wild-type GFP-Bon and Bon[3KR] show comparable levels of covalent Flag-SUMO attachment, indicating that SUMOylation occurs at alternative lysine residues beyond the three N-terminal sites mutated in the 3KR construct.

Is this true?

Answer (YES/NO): NO